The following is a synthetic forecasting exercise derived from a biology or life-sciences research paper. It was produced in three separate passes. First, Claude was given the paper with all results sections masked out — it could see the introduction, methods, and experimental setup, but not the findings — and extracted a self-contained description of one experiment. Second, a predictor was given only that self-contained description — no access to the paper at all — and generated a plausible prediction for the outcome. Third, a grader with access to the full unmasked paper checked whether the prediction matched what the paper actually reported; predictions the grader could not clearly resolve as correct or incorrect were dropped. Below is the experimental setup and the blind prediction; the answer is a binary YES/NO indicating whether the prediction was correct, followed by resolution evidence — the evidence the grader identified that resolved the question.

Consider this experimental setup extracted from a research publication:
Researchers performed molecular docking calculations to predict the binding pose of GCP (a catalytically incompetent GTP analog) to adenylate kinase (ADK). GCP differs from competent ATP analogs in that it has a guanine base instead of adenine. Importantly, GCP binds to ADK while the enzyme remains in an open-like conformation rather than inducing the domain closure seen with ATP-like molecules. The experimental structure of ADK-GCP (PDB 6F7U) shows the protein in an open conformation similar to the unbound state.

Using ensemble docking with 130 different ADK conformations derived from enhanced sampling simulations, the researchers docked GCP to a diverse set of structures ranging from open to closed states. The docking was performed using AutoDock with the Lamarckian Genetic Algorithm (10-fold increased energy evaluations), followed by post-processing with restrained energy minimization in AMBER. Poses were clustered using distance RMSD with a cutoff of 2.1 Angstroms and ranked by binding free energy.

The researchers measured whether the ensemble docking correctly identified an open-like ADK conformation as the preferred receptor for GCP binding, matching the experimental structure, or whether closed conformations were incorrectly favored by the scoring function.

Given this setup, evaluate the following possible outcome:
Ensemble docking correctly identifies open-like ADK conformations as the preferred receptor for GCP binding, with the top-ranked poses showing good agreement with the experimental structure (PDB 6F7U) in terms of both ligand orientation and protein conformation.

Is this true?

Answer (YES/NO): YES